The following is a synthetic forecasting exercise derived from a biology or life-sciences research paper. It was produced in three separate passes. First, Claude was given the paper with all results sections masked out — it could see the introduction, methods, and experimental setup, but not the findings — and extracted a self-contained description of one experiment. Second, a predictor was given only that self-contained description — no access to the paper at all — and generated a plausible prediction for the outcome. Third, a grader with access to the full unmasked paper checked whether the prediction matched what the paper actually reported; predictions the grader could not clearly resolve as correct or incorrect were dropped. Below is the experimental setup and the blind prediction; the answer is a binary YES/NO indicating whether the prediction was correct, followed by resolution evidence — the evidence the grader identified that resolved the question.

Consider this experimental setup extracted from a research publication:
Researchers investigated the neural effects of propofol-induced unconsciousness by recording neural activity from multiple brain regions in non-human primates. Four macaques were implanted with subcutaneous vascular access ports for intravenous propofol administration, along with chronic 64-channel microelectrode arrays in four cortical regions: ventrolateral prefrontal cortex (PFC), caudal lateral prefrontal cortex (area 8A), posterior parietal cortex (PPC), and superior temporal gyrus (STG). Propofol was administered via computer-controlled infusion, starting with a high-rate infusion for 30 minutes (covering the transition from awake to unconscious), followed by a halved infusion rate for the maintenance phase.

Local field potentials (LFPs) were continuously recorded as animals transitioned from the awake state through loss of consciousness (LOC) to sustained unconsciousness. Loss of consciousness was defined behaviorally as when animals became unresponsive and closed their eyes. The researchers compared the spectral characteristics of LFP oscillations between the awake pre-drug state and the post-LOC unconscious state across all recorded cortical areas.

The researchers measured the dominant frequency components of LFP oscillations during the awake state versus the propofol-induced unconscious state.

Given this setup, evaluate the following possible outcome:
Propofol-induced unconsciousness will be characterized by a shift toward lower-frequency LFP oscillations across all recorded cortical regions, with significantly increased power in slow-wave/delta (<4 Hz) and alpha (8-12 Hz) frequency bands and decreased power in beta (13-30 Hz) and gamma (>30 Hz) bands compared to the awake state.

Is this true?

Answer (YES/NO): NO